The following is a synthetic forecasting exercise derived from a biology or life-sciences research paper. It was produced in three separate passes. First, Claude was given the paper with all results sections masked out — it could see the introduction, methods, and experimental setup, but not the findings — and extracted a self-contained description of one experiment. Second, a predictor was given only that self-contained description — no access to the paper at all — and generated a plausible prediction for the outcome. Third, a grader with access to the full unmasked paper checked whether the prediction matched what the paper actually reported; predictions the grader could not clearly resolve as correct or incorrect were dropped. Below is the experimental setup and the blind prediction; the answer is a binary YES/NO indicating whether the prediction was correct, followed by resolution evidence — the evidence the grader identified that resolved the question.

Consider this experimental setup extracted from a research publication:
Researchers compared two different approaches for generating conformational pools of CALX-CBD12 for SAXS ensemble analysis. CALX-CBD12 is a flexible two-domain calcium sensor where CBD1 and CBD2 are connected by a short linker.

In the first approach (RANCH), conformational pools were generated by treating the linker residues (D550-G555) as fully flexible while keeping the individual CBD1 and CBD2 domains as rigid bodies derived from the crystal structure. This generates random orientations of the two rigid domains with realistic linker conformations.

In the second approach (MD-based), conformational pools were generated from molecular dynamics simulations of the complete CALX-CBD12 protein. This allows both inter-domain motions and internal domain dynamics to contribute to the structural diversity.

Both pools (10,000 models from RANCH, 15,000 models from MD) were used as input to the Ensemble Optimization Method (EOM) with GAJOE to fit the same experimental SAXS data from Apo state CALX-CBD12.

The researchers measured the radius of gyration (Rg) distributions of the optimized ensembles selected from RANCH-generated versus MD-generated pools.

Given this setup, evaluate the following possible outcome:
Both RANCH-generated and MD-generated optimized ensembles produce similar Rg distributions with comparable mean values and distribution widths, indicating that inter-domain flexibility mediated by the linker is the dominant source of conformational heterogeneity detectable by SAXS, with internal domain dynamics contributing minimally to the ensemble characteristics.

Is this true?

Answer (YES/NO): NO